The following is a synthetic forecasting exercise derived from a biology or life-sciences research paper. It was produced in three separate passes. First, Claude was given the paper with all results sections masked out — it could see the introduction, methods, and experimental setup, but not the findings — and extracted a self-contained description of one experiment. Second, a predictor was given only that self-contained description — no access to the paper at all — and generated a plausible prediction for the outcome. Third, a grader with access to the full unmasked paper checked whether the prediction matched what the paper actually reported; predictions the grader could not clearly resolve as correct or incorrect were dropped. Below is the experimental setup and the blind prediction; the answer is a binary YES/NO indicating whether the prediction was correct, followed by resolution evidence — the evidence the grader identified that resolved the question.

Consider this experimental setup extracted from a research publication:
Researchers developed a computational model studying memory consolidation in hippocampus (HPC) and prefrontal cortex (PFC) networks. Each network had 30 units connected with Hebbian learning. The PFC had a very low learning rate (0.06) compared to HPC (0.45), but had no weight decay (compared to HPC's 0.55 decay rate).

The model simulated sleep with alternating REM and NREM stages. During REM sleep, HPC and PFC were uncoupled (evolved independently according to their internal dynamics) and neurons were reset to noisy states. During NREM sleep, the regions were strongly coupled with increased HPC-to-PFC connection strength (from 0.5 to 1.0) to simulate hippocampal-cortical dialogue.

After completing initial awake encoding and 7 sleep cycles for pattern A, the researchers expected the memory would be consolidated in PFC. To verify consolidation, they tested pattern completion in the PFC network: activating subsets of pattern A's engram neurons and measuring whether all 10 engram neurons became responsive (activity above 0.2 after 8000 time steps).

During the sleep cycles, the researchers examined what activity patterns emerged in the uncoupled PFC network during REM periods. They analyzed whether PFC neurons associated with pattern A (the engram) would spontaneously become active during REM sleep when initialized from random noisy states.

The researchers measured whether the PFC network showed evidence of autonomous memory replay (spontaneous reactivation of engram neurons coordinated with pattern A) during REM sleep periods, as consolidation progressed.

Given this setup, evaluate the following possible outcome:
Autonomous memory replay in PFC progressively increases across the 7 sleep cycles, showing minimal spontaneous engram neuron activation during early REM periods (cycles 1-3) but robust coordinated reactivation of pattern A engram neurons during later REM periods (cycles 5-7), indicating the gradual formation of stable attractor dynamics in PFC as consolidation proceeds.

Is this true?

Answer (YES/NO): NO